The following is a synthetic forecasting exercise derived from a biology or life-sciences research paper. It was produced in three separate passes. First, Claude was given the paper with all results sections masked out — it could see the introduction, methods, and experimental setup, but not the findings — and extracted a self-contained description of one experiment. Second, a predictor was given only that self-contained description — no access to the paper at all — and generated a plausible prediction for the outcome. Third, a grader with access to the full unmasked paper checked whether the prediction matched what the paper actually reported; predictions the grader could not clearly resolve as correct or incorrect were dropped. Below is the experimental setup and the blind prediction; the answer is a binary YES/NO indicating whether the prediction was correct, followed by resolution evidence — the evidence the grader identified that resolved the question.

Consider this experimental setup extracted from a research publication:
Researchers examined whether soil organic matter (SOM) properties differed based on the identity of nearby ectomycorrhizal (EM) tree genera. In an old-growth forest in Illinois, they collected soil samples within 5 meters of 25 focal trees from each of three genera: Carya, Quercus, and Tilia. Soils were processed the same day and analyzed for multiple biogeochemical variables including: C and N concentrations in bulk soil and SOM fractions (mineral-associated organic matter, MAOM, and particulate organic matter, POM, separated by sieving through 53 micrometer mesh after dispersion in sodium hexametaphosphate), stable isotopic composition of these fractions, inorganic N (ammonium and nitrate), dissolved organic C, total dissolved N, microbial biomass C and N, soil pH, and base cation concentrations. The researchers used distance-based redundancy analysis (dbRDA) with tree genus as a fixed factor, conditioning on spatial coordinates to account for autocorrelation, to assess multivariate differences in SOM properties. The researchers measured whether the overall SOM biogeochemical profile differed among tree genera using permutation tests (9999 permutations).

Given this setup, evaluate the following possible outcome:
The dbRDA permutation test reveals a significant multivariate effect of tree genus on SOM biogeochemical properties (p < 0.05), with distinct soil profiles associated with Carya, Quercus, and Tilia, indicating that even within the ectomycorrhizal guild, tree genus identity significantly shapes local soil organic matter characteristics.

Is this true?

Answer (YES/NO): YES